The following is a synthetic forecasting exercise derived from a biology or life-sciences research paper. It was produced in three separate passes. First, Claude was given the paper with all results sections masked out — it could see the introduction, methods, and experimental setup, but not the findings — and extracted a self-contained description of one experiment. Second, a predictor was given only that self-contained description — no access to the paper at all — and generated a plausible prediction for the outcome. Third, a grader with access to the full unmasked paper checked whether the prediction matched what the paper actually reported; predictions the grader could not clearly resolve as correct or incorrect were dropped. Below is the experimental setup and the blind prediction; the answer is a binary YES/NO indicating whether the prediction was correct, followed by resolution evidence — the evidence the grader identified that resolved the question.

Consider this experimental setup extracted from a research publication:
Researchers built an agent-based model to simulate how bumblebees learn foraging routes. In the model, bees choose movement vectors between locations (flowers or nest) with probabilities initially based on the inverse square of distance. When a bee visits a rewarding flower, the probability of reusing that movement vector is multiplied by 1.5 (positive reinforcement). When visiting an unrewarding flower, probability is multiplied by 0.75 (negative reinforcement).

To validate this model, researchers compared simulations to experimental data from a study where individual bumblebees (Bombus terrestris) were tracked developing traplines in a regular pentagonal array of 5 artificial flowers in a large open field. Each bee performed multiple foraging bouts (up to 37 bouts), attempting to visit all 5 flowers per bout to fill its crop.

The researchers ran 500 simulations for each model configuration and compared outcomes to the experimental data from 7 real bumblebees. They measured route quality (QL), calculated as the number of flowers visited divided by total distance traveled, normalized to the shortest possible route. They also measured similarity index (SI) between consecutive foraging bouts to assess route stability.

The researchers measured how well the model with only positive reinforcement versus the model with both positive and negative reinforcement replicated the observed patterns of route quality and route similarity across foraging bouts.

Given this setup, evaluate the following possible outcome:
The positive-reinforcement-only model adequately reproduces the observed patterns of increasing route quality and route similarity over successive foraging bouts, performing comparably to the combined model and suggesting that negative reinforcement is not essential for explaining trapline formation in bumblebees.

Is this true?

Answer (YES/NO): YES